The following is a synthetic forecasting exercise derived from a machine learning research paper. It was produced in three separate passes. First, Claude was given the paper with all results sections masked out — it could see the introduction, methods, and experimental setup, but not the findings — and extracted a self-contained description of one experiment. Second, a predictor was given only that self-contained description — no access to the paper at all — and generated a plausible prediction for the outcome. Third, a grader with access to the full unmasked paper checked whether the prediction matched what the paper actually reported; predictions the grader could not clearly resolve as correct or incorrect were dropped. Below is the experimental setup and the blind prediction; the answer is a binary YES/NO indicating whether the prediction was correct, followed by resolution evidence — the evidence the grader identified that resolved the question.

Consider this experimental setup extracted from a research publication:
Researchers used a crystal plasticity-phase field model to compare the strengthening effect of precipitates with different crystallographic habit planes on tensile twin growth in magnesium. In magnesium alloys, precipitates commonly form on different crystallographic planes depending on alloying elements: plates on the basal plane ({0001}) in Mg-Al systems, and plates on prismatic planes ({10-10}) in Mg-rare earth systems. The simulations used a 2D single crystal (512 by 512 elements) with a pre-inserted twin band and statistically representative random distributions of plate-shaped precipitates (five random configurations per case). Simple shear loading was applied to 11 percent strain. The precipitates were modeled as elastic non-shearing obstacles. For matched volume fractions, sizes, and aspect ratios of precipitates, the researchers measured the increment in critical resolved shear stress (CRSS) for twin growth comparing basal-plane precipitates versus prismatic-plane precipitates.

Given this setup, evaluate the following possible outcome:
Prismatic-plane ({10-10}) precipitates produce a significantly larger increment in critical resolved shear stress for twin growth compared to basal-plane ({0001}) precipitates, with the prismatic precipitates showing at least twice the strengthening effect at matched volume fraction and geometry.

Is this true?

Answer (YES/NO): NO